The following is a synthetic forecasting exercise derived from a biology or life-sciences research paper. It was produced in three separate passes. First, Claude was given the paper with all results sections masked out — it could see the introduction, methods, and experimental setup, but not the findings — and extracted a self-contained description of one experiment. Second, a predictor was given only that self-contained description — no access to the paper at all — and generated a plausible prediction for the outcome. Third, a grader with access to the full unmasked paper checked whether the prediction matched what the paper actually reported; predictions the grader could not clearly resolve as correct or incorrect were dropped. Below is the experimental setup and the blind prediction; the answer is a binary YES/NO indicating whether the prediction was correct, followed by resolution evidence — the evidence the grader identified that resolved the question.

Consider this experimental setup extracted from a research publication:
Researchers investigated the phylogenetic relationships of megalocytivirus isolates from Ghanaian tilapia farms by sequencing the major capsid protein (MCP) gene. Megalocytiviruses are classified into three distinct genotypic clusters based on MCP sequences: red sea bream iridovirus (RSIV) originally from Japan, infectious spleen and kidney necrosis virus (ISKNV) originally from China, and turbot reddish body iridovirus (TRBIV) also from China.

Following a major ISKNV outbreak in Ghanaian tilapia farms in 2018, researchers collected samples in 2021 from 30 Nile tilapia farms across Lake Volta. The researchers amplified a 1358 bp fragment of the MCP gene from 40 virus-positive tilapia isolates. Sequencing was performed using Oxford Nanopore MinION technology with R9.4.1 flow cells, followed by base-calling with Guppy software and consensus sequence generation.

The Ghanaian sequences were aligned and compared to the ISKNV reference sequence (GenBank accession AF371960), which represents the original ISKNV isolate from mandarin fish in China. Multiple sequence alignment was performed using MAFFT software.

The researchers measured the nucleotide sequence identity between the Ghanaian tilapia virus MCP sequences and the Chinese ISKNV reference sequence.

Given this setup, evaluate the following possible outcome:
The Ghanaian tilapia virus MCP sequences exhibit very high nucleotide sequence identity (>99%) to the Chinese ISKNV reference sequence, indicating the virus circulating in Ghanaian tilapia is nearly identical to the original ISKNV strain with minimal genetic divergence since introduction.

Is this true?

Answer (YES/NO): YES